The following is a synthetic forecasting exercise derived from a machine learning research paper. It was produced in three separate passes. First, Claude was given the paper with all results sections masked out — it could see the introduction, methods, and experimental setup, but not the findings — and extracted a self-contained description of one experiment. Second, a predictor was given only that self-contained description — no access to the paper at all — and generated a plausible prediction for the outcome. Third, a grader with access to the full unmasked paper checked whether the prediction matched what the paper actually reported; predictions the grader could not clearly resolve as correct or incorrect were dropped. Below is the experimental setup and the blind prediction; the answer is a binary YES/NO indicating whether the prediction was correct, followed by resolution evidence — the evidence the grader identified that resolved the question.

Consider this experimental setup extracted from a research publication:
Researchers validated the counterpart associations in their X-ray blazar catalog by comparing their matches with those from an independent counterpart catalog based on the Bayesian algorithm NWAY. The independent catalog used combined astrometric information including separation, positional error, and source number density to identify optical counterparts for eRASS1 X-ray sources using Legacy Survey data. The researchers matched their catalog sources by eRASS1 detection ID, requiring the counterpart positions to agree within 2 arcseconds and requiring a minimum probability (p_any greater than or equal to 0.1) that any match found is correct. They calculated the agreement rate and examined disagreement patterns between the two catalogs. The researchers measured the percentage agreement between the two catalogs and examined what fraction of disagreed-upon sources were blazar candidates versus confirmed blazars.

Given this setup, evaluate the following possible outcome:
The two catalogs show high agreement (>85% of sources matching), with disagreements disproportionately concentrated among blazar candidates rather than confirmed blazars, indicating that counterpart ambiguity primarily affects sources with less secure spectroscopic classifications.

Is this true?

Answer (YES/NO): YES